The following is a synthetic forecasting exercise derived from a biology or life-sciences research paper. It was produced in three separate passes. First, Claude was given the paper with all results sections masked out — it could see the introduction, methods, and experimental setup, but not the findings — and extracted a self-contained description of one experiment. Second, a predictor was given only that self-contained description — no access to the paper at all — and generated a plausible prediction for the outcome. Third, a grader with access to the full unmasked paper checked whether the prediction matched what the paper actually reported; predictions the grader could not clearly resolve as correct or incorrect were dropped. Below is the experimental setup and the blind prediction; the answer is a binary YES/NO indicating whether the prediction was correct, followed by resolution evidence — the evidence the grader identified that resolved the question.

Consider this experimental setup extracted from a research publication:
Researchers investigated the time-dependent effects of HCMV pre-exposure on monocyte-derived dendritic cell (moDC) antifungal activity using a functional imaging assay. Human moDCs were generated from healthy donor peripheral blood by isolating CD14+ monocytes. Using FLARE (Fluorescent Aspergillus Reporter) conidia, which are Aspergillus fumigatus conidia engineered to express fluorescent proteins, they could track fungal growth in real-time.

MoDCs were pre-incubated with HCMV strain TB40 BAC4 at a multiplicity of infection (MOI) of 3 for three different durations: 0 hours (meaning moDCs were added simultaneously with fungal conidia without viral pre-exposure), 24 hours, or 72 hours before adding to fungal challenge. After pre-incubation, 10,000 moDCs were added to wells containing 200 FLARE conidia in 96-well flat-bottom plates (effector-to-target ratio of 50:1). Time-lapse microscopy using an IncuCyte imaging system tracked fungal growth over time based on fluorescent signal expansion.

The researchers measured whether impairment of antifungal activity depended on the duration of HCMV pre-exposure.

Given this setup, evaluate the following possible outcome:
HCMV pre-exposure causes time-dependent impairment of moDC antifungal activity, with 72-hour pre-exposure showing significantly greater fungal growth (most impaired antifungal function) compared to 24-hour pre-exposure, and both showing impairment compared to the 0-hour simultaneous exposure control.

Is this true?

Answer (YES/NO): YES